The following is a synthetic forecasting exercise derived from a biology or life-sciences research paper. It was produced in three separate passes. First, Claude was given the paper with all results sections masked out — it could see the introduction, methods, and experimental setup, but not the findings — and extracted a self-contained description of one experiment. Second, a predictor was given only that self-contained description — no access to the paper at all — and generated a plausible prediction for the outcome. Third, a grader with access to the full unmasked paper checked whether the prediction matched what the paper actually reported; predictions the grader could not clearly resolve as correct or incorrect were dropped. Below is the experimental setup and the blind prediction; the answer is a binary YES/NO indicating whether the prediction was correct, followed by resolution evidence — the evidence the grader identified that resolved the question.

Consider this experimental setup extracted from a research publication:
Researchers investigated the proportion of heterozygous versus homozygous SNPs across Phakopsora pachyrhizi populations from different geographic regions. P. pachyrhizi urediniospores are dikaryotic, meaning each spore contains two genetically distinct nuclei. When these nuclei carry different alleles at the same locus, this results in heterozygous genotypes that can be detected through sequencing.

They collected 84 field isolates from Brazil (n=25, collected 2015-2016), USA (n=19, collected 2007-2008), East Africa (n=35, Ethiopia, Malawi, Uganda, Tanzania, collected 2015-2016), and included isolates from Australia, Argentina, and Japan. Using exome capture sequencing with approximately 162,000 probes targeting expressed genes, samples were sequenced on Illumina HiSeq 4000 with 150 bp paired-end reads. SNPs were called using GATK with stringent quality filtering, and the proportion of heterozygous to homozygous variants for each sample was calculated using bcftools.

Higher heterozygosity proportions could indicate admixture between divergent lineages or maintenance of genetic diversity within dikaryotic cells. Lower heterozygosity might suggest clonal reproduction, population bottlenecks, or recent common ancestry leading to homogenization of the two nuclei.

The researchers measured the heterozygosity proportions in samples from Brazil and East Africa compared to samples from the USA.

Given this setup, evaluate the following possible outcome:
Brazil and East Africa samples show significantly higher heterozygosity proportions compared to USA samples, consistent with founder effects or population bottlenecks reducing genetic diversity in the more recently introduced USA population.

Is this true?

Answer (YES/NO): NO